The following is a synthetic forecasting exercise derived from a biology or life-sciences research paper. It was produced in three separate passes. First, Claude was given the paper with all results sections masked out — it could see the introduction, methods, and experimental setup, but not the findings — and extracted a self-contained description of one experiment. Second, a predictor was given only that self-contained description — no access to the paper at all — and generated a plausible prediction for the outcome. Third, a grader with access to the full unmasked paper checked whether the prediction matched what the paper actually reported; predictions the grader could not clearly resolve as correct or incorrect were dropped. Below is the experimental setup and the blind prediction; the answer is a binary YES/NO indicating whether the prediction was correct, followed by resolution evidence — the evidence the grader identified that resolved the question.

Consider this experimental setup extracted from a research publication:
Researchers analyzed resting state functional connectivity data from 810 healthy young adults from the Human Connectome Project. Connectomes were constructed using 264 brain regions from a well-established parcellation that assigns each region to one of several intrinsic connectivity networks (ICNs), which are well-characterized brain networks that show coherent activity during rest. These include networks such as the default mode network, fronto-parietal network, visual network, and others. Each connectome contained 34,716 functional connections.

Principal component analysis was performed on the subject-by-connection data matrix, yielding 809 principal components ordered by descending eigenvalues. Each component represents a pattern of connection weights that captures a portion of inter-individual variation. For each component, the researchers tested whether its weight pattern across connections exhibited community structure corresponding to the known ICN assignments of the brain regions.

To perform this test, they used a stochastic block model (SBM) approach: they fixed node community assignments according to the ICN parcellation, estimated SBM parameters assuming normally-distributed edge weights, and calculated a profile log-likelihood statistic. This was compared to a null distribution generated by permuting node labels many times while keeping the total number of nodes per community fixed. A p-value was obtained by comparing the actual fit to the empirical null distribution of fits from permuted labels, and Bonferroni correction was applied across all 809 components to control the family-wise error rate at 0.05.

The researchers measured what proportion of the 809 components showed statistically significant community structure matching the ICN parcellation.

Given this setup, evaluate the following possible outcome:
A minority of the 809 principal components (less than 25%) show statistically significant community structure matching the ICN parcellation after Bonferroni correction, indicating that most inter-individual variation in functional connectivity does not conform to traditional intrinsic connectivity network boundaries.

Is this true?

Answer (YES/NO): NO